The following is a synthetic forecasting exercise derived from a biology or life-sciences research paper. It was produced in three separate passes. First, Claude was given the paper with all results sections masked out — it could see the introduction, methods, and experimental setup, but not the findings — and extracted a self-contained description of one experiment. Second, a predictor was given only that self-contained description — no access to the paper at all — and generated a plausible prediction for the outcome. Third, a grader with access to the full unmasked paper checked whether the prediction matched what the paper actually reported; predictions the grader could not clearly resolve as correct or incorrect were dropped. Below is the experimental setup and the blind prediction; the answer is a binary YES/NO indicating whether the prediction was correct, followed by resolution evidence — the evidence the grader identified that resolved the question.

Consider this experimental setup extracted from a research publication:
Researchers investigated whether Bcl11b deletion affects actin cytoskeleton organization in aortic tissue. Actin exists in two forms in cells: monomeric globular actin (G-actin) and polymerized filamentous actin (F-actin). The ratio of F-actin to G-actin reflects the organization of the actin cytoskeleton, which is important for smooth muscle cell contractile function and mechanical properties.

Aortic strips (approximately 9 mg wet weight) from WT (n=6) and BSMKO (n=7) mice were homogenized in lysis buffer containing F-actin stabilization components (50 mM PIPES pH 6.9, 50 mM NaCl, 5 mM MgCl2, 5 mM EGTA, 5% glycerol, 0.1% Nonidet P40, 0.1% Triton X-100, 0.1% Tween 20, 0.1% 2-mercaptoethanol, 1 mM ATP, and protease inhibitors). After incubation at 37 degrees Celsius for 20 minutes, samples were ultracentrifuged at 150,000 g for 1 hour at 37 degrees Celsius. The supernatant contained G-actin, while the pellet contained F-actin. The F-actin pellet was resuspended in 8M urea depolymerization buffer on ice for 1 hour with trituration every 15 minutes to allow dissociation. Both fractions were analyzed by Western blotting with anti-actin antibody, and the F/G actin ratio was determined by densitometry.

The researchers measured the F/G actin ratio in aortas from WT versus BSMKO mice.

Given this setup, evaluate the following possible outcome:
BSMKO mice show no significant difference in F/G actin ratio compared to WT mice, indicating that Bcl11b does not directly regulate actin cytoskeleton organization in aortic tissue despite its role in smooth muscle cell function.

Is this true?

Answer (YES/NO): NO